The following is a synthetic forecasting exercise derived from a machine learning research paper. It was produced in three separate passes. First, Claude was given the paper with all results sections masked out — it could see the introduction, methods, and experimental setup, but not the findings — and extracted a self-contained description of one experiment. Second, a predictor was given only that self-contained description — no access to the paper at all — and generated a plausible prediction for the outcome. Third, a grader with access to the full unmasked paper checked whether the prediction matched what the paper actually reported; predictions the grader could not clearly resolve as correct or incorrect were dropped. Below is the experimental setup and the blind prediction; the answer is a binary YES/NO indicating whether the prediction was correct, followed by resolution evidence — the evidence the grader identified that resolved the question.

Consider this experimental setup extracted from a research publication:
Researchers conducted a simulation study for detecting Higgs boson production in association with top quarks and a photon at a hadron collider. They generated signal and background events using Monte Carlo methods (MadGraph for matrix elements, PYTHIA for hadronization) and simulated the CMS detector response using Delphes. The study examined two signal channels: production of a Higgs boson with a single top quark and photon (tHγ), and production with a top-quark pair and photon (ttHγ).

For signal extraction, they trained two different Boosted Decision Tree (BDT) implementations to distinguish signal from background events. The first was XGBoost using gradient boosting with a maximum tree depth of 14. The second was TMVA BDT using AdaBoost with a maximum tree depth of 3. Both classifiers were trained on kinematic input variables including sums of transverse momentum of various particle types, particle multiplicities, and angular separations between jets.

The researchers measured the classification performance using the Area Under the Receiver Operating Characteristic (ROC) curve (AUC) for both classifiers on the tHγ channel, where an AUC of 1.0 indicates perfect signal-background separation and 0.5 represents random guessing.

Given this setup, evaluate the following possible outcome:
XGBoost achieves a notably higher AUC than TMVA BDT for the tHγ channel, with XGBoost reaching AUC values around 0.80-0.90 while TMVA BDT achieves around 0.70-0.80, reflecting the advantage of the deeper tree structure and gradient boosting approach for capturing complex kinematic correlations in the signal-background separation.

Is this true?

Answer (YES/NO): NO